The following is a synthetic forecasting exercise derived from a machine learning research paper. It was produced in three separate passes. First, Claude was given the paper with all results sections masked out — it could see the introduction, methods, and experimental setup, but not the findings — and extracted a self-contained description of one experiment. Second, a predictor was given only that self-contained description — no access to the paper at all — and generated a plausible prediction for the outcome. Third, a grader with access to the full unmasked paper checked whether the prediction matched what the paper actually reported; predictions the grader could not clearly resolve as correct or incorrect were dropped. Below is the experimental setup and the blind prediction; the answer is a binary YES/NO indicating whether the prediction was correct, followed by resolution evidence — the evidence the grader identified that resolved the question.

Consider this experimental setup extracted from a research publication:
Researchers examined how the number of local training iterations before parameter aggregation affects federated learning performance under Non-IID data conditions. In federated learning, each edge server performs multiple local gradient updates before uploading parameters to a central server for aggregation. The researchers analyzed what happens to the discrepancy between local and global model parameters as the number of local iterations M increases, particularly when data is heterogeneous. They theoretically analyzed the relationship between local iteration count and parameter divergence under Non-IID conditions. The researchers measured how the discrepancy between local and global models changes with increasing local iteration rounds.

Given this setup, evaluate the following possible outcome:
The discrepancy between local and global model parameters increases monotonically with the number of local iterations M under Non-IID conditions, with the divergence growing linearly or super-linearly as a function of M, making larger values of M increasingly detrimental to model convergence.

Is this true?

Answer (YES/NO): YES